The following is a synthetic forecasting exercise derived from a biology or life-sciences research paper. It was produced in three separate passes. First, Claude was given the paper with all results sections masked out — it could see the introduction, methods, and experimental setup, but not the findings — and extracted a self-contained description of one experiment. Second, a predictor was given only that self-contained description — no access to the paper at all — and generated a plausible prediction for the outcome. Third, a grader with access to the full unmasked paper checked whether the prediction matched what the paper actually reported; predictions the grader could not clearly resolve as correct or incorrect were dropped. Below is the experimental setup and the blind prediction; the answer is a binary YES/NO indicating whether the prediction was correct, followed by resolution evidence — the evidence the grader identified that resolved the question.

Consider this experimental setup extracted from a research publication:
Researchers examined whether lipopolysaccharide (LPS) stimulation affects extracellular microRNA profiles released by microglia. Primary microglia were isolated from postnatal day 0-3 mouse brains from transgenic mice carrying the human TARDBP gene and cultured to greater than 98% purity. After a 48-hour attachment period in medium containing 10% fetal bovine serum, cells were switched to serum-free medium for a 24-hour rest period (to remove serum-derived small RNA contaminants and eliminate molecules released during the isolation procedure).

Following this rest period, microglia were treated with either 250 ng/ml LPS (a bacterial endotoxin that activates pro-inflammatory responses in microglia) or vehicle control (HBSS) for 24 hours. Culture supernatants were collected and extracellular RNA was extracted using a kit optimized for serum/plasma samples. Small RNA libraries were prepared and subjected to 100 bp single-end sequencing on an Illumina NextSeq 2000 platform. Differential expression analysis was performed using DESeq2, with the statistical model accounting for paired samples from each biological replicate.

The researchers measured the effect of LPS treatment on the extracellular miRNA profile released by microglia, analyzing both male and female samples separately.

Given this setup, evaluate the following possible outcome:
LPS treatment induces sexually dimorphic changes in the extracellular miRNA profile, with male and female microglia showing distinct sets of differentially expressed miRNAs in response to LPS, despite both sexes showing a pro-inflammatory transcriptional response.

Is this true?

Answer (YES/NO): YES